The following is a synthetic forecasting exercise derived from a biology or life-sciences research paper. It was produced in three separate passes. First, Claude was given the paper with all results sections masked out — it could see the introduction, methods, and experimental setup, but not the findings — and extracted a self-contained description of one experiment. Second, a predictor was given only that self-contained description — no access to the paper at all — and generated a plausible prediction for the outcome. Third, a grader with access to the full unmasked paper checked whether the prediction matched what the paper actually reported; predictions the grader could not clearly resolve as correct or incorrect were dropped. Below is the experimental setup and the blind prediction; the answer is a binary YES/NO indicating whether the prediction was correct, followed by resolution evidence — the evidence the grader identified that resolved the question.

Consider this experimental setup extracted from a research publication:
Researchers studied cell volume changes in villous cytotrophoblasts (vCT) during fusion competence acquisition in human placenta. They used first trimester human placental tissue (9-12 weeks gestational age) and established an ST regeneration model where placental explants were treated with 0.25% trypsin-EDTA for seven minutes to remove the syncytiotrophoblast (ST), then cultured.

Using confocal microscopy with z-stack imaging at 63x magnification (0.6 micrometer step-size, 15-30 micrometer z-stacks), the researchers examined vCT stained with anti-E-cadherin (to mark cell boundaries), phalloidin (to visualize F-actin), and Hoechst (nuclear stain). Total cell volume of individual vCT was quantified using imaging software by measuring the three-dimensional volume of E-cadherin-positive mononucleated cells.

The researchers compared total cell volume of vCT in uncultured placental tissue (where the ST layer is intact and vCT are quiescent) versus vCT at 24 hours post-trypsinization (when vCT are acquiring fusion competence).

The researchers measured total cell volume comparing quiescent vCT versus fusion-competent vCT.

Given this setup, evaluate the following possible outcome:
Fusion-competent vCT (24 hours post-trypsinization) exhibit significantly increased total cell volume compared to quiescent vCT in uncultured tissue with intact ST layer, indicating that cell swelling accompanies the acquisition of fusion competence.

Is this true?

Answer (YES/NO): YES